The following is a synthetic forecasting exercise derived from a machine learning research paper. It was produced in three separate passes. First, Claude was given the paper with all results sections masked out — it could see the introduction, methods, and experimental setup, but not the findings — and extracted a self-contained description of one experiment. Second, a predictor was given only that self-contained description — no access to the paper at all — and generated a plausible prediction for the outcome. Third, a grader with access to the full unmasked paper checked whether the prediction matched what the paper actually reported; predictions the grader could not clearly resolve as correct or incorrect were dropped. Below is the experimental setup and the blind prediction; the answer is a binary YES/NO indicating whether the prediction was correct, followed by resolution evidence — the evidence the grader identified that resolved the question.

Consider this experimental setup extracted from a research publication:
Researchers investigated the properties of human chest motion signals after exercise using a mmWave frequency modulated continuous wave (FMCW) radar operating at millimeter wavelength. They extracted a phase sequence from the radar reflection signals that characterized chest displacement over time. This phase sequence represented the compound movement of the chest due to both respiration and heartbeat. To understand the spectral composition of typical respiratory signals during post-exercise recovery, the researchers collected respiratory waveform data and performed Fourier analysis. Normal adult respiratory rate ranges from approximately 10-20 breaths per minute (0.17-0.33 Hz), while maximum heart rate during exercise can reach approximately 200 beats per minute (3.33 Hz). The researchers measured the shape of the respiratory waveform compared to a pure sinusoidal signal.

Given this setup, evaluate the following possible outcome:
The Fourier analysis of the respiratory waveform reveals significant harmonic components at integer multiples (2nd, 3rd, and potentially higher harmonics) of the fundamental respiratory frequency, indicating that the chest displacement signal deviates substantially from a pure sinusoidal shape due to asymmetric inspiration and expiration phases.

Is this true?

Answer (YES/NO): YES